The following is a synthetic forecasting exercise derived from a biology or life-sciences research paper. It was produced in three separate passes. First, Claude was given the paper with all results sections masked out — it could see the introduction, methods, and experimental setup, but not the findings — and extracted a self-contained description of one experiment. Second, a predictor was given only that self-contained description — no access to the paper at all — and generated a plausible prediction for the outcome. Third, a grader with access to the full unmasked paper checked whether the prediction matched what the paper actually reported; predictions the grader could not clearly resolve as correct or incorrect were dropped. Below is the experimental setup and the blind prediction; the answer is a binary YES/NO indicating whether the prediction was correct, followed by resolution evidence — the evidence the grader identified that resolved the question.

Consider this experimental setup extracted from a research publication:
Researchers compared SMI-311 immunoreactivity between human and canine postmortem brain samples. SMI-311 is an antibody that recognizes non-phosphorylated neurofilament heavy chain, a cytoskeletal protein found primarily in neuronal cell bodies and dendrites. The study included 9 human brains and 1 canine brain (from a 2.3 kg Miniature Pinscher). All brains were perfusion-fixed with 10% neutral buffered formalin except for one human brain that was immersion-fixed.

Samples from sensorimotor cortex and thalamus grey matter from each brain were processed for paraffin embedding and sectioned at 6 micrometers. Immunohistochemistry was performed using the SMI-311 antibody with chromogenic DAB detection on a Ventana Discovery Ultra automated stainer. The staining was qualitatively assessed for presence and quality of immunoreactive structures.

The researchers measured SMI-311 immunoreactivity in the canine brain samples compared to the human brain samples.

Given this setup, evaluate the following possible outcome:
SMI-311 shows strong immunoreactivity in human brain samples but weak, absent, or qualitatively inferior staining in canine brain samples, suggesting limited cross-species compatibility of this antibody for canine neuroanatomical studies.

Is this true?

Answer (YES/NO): YES